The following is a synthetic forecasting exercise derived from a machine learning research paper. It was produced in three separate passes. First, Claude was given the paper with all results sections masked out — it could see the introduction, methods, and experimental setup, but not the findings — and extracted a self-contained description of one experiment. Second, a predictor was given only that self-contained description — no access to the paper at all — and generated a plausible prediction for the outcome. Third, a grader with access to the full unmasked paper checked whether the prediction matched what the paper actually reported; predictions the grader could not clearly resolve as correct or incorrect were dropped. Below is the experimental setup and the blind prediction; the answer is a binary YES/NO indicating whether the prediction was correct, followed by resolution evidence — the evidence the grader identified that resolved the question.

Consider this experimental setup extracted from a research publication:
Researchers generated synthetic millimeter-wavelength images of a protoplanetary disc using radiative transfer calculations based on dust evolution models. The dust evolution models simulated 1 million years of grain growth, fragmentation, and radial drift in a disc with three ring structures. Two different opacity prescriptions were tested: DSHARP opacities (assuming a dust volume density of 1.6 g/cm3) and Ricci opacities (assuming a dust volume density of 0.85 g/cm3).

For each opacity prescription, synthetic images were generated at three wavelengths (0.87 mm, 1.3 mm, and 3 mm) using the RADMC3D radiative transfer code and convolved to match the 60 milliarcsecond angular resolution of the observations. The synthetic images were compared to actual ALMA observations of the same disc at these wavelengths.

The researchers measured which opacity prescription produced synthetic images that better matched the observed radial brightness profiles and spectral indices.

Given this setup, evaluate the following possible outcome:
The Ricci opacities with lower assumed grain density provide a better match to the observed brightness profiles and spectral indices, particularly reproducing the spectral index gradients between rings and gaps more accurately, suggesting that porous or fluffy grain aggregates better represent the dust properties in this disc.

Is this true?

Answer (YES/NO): NO